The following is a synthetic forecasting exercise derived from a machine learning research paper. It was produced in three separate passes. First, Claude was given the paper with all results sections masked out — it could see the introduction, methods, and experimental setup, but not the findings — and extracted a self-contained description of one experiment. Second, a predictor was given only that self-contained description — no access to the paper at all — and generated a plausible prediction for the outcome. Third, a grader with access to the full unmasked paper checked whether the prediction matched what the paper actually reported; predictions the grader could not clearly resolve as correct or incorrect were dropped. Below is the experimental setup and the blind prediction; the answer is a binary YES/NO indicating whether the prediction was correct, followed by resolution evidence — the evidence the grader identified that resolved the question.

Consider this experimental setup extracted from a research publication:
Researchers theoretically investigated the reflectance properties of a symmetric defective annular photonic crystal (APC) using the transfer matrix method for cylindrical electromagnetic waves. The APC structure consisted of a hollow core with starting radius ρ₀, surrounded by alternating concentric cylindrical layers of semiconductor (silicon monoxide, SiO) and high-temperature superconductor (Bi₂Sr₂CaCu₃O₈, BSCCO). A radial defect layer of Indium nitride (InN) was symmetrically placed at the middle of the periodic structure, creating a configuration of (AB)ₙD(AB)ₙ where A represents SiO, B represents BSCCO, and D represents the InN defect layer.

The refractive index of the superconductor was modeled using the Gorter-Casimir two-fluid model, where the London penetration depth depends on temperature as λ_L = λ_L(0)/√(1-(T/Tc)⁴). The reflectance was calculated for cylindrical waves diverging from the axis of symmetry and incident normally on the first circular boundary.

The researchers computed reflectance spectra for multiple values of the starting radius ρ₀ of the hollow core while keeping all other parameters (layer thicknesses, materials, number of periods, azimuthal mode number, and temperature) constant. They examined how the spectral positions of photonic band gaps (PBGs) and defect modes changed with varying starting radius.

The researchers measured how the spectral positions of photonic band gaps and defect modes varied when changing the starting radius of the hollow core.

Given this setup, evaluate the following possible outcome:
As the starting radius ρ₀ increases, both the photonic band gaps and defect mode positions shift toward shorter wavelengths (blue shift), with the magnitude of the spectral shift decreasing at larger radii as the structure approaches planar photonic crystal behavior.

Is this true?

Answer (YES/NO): NO